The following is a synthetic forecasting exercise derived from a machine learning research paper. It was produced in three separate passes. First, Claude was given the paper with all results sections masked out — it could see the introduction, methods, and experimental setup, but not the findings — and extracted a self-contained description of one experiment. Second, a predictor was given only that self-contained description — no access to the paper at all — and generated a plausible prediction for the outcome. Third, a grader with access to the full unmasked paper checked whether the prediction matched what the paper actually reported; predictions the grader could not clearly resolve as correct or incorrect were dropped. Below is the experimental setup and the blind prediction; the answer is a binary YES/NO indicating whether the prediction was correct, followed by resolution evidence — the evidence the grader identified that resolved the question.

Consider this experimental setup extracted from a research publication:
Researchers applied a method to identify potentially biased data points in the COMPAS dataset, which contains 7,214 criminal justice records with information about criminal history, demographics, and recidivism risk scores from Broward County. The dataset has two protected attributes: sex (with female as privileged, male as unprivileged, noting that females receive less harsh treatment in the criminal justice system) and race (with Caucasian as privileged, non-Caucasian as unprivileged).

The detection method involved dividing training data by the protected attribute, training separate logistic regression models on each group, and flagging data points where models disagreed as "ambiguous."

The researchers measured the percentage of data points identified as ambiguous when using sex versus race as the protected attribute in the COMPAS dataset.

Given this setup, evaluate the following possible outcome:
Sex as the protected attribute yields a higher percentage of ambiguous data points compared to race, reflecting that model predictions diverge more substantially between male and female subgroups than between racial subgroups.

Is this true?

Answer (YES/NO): YES